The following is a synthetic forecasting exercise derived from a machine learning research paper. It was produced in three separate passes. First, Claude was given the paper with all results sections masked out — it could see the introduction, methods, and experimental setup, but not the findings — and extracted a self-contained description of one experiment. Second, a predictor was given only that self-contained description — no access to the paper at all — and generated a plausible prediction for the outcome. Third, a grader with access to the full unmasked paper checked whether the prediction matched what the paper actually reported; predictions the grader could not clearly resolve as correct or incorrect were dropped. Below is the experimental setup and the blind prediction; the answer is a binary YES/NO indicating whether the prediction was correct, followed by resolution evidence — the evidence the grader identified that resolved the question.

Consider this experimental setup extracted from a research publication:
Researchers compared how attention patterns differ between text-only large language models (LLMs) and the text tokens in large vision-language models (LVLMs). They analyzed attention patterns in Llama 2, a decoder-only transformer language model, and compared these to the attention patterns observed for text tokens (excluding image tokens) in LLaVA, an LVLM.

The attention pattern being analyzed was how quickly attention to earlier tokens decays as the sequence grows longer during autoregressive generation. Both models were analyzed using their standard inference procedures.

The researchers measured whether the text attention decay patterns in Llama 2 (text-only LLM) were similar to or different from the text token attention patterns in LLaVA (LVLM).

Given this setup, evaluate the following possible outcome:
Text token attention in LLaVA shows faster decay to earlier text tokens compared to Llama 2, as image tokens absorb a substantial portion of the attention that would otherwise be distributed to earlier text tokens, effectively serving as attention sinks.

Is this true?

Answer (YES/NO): NO